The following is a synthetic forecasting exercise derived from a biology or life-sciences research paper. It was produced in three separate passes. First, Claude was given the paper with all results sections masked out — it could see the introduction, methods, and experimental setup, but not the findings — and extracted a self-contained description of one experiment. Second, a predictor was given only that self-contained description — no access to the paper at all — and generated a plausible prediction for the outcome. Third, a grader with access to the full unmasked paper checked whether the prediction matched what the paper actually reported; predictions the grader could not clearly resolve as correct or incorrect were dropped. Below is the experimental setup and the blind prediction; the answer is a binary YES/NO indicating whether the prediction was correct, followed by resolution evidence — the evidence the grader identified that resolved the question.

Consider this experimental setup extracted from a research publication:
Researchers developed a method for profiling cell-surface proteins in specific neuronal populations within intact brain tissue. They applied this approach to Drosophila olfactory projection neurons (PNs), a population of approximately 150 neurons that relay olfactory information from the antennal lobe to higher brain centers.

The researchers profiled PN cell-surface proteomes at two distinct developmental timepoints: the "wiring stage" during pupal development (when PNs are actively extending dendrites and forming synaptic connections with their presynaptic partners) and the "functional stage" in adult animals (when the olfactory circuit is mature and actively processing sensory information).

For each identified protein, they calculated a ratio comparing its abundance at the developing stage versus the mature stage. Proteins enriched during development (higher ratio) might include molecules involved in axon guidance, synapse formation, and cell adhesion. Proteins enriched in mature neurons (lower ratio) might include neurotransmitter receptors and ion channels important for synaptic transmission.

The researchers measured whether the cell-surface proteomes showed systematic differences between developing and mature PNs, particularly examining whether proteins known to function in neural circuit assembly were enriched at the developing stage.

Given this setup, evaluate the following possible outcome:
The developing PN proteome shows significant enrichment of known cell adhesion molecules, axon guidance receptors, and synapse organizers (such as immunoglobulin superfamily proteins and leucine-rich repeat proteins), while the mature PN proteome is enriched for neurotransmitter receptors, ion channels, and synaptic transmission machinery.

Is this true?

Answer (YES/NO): NO